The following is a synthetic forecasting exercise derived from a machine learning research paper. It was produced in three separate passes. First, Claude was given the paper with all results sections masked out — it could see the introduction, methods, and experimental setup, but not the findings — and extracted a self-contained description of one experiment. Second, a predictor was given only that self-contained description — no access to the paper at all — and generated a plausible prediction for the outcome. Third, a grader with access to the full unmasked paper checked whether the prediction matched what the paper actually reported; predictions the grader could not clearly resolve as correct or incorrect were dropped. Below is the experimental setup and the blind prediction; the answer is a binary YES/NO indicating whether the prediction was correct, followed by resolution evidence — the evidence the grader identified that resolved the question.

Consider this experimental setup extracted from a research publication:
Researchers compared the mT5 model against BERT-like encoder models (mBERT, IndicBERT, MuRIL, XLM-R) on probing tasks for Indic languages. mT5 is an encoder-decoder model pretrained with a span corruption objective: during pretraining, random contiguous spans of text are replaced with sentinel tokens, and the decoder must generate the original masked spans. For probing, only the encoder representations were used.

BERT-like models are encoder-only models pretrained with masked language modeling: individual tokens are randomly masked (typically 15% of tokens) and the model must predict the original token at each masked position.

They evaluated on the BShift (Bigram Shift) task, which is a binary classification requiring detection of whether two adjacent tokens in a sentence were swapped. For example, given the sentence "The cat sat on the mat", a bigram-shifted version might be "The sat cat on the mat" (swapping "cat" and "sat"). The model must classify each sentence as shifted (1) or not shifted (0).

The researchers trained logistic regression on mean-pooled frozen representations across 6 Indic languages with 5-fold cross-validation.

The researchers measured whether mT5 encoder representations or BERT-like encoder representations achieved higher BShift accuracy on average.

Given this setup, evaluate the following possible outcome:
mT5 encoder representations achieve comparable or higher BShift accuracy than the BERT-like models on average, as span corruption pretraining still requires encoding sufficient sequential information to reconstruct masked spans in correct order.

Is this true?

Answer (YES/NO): NO